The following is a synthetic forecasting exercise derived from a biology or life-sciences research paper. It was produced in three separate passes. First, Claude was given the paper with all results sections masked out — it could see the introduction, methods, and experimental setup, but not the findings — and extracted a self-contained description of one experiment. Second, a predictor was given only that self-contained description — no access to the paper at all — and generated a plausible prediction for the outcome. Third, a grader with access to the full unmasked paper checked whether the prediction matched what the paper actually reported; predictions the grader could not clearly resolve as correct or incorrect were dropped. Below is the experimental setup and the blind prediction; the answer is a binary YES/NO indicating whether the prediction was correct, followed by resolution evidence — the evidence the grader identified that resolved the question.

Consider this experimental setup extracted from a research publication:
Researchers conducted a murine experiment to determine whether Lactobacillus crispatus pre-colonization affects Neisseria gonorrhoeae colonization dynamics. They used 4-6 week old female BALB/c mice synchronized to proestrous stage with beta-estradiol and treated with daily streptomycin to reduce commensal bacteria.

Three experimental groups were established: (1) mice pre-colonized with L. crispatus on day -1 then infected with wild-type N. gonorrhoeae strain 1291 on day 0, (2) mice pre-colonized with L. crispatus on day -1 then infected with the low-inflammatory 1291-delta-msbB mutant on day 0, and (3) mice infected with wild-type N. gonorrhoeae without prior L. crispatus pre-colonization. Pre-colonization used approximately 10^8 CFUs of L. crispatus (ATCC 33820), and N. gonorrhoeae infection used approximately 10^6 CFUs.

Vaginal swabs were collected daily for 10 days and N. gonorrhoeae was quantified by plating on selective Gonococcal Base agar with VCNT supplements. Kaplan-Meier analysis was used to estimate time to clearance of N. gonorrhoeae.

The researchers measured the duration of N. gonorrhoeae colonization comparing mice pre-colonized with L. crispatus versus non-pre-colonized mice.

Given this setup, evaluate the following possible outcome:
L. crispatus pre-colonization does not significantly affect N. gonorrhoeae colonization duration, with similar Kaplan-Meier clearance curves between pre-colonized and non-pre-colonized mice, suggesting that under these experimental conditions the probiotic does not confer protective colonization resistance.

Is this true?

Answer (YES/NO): YES